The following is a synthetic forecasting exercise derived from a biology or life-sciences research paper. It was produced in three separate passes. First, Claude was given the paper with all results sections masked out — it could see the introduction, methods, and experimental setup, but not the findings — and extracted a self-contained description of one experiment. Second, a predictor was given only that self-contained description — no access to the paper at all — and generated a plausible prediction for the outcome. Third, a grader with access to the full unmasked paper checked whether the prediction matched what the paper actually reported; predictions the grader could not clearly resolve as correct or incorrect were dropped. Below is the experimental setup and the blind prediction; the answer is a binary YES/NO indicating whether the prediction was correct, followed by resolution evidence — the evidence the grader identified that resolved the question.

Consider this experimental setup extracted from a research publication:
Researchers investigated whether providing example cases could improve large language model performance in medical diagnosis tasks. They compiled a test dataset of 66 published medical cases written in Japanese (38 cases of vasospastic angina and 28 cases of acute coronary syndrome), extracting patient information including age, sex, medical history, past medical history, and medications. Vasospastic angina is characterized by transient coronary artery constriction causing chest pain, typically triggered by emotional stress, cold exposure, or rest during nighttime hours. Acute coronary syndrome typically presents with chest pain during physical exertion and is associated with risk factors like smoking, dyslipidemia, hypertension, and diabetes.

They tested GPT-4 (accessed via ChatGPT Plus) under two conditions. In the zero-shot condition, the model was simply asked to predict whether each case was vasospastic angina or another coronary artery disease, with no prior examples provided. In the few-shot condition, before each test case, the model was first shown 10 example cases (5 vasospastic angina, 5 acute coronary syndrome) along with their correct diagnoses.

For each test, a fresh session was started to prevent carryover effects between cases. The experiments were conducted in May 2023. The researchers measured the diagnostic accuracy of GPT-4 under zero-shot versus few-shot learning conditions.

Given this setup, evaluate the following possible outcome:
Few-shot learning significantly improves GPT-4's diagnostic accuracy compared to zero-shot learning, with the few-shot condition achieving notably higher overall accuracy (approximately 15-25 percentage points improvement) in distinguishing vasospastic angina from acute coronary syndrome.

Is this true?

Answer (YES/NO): NO